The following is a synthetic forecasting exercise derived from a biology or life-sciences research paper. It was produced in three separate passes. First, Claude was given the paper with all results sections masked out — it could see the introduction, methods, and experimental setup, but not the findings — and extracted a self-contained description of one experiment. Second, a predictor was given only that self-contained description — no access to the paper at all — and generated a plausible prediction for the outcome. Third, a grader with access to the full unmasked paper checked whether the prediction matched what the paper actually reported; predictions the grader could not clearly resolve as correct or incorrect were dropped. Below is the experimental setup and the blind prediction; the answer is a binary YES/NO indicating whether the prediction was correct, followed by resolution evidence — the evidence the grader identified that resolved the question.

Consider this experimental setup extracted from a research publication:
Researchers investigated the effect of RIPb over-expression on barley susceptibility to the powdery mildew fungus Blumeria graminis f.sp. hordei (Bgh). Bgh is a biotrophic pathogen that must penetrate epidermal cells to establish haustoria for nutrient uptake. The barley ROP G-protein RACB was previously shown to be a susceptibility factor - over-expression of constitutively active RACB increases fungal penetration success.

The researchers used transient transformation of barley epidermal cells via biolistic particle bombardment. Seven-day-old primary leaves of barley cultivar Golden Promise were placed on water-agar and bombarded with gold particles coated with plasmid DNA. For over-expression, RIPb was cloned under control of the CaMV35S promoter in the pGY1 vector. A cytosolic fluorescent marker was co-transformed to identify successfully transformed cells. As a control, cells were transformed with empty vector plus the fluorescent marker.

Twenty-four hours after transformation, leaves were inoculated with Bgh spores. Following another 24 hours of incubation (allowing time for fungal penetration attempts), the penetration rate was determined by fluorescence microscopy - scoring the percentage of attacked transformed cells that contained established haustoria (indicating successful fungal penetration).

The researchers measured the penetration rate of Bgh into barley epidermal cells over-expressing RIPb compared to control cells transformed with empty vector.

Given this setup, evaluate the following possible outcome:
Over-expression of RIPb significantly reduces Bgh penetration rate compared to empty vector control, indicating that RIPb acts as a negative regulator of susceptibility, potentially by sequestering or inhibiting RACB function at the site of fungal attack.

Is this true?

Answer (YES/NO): NO